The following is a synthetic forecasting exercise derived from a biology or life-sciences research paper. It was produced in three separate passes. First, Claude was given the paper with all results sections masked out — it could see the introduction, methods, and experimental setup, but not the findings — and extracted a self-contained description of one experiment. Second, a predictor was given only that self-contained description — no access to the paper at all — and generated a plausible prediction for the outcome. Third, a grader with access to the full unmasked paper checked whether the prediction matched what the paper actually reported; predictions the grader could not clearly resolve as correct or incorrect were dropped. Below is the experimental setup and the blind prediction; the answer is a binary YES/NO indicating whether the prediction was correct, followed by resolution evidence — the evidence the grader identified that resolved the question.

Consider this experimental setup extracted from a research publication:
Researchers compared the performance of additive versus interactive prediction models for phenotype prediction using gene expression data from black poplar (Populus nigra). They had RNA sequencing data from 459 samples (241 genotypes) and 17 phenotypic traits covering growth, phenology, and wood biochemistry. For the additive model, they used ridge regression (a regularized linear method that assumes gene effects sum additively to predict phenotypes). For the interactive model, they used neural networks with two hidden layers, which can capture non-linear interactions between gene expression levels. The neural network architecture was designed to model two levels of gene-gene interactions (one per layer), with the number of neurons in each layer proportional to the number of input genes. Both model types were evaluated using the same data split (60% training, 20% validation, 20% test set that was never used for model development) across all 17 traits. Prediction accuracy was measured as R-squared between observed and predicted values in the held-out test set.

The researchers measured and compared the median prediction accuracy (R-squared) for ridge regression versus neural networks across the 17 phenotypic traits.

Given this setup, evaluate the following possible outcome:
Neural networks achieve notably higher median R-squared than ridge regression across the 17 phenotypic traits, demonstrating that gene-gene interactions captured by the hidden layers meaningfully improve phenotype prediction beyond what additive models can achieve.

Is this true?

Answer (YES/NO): NO